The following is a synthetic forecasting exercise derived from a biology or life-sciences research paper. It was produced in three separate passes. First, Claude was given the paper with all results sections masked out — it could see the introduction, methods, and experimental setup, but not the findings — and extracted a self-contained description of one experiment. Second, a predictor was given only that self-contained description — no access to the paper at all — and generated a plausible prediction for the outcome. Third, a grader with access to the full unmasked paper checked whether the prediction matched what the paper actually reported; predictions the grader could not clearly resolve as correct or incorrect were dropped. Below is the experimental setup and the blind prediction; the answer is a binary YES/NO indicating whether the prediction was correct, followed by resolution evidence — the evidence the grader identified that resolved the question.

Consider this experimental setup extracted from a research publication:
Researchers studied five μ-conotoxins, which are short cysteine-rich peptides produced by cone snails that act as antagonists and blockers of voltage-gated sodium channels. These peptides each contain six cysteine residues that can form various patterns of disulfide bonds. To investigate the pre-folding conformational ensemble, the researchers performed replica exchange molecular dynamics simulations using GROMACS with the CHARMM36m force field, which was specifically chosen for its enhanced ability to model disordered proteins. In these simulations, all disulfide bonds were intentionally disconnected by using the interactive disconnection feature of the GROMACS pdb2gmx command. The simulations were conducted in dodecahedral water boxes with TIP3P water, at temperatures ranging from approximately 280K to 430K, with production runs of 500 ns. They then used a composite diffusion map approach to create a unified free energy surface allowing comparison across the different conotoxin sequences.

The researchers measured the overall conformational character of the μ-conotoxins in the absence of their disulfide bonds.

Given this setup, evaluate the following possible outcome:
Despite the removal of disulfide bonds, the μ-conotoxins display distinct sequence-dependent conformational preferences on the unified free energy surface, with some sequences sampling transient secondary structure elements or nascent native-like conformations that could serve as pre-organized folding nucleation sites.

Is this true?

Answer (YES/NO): YES